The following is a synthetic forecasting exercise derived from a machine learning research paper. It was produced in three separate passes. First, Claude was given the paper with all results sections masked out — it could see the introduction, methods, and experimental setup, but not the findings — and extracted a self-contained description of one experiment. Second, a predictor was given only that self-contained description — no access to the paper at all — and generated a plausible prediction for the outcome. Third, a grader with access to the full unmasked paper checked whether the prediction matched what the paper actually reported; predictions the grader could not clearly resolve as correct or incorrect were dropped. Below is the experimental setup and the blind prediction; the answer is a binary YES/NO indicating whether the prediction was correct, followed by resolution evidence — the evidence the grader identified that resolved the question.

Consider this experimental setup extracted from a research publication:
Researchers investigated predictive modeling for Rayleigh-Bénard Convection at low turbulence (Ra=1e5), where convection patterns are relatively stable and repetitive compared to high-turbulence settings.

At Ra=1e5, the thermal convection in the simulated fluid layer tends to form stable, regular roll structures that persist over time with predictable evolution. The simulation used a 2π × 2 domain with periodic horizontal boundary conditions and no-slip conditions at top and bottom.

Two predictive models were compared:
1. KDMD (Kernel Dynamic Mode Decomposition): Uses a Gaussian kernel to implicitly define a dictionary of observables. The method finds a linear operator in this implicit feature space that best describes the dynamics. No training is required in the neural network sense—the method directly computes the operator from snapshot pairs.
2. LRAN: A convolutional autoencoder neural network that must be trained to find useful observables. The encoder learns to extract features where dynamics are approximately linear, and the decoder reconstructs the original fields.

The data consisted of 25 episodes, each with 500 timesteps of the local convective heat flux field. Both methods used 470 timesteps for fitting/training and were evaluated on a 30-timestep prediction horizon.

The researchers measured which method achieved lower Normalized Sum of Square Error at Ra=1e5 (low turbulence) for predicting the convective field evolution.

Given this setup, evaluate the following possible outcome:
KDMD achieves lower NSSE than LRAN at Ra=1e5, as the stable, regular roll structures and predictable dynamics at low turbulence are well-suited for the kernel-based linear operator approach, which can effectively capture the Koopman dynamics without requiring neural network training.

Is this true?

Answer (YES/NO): YES